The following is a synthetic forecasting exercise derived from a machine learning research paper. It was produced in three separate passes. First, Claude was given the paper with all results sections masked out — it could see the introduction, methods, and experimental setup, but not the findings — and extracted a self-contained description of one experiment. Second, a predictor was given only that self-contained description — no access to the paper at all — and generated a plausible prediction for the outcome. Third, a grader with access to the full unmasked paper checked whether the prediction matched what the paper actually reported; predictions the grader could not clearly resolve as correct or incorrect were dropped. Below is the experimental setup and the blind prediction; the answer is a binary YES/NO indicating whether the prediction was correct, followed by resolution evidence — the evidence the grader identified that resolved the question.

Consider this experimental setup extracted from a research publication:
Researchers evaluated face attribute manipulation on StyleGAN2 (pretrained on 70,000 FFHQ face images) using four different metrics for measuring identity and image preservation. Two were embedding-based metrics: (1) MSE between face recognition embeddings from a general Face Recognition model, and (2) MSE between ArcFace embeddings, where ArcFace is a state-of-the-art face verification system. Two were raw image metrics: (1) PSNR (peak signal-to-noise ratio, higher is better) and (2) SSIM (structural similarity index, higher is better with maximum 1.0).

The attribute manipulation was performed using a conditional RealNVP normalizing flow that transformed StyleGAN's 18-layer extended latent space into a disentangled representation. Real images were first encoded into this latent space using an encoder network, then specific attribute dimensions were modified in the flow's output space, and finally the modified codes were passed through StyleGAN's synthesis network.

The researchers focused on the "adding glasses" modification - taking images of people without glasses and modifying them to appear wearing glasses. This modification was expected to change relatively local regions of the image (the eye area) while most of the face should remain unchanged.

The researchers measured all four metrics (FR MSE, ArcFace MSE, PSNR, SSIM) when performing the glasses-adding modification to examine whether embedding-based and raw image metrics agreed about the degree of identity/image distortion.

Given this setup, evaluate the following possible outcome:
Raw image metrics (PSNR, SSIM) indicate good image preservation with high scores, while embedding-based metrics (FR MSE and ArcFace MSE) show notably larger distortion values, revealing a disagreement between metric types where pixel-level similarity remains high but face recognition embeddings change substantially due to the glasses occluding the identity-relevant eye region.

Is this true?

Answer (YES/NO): NO